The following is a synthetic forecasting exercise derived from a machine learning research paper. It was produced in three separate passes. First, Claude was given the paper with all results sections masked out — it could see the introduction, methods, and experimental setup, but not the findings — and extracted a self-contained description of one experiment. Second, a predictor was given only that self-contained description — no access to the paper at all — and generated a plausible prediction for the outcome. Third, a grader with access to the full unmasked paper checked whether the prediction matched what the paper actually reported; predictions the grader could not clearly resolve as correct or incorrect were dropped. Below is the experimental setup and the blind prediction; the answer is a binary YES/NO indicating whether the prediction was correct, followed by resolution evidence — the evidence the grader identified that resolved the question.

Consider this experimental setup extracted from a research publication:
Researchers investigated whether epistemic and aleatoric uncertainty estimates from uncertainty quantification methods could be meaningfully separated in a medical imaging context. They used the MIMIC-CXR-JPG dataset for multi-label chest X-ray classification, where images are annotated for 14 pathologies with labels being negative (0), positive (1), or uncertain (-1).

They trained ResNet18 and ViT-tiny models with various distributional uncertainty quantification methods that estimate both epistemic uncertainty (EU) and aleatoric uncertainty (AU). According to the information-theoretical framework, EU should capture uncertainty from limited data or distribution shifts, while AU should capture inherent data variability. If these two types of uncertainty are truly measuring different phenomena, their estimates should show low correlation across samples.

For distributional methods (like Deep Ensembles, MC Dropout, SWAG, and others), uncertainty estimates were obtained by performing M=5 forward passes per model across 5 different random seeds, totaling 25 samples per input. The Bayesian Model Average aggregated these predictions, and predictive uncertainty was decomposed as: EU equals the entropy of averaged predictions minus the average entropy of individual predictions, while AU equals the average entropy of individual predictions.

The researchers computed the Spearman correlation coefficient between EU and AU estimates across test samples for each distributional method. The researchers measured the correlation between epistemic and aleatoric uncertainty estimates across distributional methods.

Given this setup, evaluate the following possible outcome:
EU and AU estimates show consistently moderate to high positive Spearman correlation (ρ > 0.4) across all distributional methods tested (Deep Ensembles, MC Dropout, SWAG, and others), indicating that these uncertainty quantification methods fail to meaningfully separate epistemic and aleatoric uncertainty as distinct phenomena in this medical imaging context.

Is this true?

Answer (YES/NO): NO